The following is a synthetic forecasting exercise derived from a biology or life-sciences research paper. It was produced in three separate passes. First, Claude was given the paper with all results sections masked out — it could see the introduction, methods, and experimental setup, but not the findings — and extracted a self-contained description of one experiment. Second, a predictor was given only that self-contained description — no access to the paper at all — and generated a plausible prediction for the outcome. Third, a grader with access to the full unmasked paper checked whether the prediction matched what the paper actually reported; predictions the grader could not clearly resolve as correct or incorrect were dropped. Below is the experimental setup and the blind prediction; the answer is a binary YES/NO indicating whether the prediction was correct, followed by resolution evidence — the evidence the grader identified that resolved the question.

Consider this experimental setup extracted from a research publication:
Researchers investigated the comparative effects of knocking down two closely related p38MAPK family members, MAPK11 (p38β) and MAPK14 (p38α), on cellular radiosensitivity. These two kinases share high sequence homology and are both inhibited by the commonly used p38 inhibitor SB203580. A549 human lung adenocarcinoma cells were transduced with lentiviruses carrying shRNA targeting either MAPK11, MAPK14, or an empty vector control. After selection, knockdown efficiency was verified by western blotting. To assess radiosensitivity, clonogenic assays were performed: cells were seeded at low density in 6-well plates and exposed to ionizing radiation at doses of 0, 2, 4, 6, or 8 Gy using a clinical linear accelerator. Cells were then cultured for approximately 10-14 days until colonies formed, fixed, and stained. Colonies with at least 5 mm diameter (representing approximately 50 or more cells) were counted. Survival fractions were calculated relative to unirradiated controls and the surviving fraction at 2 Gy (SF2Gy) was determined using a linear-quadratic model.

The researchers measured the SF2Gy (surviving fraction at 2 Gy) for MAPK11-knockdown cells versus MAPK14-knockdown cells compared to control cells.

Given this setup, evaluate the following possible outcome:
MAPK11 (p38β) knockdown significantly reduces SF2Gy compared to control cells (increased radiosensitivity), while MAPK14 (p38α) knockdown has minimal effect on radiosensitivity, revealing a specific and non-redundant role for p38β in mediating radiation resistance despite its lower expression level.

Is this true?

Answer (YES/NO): YES